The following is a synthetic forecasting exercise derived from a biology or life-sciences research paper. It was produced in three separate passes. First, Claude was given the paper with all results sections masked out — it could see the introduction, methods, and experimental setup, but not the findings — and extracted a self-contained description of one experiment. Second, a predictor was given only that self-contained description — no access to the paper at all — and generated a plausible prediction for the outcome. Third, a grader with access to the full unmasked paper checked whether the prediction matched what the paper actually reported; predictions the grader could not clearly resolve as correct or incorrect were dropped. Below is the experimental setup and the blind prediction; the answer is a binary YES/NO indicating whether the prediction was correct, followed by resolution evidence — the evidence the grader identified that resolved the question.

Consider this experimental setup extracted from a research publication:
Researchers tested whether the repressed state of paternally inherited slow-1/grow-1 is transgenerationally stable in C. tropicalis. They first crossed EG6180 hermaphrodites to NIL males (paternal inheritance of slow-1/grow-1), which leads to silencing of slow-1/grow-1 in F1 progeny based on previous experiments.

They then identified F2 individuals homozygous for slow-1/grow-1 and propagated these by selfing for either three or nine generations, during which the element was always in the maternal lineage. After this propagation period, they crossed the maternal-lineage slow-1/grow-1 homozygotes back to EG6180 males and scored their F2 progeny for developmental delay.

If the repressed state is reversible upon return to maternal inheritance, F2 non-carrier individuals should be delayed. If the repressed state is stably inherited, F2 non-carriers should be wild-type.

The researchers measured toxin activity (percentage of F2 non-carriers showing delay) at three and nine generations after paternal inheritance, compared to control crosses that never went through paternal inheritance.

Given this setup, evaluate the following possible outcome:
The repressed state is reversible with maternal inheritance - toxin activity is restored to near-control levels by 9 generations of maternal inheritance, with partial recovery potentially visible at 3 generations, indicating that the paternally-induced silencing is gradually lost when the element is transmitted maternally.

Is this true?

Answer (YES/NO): NO